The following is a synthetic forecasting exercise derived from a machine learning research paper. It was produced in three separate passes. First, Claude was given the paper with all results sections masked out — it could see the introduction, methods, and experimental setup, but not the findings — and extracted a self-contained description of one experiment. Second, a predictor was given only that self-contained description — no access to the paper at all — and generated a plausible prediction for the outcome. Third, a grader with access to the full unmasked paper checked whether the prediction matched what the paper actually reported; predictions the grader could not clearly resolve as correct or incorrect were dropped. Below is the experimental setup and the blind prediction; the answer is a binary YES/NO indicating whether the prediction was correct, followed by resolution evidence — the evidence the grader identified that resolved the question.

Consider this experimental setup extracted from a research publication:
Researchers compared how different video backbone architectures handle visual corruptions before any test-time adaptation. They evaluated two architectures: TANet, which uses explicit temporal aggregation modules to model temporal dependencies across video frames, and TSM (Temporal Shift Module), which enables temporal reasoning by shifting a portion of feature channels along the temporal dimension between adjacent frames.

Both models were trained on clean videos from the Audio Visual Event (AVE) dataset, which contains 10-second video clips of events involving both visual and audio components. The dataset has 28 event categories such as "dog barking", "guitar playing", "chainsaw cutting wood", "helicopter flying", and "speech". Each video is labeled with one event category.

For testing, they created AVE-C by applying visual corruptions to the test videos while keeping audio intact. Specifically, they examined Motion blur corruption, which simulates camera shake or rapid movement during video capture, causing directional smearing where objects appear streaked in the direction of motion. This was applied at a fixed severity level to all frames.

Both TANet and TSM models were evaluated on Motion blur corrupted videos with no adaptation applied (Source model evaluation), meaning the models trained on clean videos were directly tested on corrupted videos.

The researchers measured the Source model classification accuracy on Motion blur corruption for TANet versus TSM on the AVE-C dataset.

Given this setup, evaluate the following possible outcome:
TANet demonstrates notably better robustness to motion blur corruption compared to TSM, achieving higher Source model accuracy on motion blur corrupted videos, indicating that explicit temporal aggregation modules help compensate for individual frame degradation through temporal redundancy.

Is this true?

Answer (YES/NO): YES